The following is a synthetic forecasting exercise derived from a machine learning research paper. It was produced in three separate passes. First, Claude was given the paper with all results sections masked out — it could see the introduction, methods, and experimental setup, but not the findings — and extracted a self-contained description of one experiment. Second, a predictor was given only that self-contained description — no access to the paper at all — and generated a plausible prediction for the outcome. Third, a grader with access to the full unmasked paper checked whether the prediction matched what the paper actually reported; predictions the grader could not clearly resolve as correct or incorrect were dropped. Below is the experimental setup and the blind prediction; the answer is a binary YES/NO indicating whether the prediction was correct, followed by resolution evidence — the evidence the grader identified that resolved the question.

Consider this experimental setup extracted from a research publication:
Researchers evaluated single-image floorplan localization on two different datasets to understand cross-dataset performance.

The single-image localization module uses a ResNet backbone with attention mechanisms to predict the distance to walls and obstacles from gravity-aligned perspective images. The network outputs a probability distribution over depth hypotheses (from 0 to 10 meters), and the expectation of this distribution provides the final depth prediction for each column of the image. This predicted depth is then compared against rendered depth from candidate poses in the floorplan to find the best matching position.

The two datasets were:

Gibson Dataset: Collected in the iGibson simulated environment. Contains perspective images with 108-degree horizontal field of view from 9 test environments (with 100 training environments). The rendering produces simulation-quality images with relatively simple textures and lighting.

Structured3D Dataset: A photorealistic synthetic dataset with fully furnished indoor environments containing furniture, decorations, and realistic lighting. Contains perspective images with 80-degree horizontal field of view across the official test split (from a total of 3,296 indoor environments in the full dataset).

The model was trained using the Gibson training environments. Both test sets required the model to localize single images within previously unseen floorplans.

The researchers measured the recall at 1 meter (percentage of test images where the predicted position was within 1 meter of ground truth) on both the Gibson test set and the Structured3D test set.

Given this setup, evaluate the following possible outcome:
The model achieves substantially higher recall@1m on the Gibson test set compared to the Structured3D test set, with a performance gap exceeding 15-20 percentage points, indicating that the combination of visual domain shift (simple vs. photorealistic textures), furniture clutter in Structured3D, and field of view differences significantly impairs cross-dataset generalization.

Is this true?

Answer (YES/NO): NO